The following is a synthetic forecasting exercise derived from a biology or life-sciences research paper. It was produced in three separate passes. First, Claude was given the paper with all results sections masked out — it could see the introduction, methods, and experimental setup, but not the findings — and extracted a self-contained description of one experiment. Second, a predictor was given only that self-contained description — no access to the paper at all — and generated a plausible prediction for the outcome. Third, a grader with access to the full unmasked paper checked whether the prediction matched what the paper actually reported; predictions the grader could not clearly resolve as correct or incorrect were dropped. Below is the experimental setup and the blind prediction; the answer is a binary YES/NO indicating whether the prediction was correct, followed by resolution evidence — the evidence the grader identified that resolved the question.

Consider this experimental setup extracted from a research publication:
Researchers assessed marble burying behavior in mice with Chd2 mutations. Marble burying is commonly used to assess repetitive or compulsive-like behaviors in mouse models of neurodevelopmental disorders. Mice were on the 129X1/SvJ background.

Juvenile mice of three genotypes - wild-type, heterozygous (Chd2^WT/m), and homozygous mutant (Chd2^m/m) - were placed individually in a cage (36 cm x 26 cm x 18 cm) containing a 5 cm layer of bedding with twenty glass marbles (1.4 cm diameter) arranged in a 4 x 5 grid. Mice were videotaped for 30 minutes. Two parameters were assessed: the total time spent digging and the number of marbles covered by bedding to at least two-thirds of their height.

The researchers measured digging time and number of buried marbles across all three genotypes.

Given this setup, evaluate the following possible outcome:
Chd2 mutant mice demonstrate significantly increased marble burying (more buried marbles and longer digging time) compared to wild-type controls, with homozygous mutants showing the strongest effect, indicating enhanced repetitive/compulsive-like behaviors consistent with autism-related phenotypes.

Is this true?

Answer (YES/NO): NO